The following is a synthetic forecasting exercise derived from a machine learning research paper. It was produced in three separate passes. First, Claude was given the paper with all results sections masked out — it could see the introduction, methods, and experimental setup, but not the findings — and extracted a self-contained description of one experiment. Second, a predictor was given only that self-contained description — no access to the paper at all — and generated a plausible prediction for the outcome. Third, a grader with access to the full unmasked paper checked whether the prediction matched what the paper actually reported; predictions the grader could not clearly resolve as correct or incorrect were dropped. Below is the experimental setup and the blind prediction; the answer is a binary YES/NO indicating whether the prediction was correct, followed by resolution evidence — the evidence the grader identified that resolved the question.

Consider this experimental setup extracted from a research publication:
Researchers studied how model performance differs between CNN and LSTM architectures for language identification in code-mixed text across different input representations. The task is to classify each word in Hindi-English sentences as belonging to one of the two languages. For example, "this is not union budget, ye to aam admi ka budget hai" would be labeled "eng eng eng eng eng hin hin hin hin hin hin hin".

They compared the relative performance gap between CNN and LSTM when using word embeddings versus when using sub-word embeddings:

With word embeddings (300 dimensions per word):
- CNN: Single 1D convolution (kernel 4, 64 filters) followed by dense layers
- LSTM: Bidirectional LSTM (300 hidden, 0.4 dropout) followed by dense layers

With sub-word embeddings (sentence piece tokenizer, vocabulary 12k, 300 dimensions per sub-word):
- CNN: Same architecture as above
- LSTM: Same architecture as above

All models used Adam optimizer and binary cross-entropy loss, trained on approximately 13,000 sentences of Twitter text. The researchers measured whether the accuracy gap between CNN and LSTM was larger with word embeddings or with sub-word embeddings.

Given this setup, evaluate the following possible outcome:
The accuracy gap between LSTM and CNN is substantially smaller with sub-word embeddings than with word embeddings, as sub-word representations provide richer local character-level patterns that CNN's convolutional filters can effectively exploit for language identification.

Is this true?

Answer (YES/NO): NO